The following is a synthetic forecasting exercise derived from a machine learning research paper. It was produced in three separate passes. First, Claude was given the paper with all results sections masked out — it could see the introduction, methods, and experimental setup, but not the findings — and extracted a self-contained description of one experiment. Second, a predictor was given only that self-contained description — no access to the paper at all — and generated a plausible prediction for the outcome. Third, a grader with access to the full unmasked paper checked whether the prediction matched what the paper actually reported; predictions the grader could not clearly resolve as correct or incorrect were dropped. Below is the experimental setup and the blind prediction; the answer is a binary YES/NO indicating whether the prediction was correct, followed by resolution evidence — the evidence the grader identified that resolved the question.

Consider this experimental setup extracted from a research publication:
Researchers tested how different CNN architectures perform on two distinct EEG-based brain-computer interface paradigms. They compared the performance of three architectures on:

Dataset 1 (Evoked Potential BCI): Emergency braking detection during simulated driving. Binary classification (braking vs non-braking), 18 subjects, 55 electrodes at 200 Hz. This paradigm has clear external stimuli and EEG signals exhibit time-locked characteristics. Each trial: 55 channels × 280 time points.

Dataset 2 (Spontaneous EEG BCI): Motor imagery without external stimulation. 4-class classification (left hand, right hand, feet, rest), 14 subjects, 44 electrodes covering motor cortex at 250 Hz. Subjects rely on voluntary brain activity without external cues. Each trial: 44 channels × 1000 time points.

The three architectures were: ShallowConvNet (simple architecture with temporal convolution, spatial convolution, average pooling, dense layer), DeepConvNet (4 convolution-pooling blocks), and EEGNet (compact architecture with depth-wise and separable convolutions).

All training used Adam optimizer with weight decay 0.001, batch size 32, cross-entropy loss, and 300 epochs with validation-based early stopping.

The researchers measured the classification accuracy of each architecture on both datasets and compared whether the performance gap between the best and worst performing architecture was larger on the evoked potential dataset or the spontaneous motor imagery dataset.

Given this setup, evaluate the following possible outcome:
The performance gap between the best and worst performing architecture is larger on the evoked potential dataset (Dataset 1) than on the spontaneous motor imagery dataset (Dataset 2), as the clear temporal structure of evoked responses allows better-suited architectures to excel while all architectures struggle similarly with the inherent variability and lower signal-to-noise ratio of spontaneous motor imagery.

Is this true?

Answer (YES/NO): NO